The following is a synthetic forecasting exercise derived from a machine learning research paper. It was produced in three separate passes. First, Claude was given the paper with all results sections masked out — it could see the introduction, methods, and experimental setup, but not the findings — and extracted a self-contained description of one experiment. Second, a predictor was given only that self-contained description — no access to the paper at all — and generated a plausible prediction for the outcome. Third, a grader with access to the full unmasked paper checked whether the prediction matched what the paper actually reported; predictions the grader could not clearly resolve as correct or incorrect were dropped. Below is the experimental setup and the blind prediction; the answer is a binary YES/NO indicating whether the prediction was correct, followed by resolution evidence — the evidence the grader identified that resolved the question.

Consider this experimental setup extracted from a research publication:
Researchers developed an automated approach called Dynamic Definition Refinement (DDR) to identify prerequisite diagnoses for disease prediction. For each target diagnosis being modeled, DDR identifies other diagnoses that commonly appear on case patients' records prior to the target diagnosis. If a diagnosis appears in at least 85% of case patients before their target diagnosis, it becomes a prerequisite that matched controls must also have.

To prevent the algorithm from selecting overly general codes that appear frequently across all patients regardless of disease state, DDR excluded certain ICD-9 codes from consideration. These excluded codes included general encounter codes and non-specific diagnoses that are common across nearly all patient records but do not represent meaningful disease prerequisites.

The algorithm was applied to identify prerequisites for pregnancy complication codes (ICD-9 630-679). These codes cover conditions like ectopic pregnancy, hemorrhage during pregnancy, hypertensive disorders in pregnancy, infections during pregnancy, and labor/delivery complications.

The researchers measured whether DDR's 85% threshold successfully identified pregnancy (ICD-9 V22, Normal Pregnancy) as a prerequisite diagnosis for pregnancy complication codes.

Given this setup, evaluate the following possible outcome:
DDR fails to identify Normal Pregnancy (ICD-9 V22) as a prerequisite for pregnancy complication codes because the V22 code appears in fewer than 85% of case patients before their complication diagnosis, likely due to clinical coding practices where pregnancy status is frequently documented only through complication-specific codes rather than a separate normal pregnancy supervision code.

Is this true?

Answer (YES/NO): NO